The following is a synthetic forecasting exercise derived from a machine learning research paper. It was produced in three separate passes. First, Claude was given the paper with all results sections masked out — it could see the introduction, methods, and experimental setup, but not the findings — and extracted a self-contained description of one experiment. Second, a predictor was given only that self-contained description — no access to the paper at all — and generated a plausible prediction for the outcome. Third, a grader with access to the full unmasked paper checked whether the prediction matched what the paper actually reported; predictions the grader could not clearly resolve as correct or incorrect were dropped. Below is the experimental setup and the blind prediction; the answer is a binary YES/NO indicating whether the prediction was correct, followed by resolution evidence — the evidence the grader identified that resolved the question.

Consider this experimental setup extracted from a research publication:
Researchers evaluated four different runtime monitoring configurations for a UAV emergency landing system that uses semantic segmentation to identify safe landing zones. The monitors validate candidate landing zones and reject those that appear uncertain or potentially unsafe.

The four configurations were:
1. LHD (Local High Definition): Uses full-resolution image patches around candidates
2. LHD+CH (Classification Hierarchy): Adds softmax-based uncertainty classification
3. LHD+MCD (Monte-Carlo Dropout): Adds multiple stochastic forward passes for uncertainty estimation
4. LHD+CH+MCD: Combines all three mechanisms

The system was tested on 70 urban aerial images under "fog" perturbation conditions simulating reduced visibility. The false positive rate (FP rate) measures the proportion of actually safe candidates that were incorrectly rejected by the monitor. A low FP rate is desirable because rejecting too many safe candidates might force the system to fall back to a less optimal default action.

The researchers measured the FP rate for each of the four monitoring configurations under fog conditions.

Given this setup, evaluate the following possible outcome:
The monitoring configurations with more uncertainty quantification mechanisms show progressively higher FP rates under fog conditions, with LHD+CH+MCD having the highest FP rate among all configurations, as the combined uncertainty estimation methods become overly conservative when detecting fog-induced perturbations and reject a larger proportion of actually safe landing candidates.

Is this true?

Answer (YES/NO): YES